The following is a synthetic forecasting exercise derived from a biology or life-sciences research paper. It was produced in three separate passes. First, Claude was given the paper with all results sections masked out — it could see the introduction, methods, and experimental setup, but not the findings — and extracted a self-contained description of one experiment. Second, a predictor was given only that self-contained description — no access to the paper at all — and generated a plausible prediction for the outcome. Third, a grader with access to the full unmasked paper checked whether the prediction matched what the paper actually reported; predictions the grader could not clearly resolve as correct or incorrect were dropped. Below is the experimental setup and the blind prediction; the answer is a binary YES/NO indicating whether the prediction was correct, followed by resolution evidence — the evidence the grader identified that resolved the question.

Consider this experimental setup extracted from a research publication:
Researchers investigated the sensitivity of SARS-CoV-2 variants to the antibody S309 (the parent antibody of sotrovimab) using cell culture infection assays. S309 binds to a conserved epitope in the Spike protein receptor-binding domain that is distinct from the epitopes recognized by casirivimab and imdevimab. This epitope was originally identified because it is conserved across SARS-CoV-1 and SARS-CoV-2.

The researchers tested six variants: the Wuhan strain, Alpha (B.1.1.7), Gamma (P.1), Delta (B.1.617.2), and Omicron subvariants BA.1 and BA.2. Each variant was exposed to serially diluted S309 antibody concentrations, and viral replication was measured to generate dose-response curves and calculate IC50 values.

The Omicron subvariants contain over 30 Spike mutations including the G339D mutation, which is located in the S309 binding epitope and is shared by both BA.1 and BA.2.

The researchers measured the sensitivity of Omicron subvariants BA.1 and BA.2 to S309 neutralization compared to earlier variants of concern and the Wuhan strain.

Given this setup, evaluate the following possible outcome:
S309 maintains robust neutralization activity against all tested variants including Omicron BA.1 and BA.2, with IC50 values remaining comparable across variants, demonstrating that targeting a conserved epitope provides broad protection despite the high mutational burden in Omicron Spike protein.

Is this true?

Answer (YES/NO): NO